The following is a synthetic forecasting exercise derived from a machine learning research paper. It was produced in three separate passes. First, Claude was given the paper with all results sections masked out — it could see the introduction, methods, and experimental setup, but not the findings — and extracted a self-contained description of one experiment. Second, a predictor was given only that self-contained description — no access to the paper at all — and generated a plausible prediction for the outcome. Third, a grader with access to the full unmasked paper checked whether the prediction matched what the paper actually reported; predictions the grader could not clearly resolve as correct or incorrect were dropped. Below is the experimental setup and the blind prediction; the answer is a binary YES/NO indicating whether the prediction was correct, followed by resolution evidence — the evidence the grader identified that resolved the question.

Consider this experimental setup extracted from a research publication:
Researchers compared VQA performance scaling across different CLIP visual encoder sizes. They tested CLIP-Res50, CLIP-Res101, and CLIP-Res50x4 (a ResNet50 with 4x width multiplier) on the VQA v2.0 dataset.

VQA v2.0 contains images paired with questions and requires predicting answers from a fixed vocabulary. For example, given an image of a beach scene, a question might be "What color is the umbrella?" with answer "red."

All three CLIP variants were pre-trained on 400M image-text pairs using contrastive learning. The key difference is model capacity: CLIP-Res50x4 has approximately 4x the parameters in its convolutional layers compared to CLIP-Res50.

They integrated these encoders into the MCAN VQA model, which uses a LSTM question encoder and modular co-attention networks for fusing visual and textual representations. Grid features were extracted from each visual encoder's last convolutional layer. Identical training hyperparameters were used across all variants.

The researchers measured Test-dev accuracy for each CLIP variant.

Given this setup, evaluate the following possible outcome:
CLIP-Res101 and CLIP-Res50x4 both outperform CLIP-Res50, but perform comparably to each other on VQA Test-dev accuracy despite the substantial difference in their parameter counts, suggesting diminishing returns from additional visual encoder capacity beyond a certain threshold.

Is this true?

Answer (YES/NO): NO